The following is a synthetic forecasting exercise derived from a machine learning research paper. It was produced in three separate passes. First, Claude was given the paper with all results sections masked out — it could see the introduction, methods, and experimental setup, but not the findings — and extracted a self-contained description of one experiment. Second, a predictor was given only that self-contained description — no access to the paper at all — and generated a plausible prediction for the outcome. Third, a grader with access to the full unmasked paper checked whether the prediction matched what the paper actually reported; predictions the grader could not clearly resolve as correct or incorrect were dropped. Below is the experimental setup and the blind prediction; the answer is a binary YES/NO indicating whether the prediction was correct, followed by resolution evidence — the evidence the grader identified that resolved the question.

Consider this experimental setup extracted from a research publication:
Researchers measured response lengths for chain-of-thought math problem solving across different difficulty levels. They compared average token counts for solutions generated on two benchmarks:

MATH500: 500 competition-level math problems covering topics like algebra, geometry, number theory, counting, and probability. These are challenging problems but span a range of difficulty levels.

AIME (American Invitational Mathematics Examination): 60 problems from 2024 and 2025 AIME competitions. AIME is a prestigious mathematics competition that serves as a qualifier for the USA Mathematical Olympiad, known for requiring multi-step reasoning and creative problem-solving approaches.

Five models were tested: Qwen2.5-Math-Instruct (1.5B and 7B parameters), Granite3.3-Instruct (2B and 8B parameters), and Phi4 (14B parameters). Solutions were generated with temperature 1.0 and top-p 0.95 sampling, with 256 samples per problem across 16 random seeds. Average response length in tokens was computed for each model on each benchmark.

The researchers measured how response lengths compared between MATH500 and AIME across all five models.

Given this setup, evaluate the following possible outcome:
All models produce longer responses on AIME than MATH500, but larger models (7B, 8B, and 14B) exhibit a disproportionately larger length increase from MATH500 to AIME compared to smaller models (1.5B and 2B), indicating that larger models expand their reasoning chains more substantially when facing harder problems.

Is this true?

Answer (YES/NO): NO